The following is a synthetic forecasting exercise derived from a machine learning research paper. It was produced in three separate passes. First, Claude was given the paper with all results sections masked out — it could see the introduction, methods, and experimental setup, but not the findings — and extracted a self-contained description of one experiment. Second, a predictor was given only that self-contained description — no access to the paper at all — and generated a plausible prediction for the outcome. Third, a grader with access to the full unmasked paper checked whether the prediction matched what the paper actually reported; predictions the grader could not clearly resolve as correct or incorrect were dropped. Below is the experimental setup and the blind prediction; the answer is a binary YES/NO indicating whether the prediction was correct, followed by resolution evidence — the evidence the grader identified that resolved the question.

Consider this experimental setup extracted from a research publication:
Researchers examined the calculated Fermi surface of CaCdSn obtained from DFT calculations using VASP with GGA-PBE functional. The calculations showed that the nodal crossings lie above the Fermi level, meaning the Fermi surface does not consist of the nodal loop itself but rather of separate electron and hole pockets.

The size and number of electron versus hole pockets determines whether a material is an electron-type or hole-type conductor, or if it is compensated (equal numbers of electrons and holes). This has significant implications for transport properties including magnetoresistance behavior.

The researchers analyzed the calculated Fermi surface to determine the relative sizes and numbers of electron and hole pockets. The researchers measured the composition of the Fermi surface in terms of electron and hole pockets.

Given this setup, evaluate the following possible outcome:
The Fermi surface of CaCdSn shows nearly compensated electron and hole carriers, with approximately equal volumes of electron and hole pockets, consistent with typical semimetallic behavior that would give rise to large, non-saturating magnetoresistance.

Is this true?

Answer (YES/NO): NO